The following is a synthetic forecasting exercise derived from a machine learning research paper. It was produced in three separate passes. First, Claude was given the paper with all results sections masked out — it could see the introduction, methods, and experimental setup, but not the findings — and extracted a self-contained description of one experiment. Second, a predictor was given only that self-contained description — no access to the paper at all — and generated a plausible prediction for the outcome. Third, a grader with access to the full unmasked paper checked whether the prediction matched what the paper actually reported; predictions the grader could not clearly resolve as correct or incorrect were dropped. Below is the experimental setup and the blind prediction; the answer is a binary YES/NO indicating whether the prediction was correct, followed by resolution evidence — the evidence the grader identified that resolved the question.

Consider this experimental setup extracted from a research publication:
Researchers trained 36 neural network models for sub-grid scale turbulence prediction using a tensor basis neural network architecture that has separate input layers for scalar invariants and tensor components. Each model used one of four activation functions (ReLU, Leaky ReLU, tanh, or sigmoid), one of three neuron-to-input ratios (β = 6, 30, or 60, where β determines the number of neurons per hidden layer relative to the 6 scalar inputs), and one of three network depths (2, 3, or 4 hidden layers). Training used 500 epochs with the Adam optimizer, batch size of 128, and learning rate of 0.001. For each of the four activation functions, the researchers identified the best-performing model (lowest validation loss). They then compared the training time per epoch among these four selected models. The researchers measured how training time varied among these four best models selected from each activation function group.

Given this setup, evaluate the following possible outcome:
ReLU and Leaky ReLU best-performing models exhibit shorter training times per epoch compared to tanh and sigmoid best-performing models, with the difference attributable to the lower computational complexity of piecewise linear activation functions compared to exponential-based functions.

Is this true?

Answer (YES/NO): NO